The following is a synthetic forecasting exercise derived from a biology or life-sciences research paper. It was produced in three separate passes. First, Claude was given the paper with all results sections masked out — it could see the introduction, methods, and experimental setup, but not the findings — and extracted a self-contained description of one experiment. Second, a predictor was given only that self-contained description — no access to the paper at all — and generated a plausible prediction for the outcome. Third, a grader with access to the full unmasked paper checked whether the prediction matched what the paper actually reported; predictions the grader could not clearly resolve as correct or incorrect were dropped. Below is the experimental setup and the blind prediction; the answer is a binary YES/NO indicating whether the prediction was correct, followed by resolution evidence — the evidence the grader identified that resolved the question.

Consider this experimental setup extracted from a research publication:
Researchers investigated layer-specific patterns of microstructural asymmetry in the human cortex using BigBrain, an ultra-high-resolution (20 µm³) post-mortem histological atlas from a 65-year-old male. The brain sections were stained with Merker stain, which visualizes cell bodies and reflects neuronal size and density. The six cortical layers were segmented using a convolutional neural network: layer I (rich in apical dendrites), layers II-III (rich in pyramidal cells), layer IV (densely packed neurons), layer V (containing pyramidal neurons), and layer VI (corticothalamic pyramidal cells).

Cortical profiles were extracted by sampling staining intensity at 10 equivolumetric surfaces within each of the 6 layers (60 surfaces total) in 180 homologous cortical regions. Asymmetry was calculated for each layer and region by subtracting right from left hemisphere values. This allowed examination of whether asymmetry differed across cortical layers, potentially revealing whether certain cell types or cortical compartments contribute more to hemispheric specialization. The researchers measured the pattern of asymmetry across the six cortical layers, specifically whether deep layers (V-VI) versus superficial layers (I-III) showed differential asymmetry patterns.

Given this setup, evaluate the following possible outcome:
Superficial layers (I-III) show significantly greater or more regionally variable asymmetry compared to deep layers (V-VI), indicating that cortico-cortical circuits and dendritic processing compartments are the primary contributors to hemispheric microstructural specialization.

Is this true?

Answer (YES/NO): NO